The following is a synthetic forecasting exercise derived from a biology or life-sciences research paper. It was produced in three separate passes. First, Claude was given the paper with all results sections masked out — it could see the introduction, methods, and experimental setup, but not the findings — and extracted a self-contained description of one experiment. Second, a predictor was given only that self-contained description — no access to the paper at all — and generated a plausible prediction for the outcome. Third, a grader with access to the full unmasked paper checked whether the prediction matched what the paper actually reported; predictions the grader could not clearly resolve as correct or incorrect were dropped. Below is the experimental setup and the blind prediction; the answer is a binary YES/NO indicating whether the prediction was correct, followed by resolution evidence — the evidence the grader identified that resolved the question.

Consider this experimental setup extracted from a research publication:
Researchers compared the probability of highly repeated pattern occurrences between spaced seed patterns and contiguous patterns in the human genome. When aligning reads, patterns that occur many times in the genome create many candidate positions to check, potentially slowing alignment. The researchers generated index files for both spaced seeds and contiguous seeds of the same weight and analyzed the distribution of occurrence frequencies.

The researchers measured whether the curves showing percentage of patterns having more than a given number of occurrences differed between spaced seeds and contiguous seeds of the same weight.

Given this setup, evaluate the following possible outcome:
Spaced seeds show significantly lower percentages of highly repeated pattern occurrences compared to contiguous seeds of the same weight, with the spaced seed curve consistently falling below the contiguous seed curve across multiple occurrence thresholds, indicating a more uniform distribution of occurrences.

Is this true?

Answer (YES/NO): NO